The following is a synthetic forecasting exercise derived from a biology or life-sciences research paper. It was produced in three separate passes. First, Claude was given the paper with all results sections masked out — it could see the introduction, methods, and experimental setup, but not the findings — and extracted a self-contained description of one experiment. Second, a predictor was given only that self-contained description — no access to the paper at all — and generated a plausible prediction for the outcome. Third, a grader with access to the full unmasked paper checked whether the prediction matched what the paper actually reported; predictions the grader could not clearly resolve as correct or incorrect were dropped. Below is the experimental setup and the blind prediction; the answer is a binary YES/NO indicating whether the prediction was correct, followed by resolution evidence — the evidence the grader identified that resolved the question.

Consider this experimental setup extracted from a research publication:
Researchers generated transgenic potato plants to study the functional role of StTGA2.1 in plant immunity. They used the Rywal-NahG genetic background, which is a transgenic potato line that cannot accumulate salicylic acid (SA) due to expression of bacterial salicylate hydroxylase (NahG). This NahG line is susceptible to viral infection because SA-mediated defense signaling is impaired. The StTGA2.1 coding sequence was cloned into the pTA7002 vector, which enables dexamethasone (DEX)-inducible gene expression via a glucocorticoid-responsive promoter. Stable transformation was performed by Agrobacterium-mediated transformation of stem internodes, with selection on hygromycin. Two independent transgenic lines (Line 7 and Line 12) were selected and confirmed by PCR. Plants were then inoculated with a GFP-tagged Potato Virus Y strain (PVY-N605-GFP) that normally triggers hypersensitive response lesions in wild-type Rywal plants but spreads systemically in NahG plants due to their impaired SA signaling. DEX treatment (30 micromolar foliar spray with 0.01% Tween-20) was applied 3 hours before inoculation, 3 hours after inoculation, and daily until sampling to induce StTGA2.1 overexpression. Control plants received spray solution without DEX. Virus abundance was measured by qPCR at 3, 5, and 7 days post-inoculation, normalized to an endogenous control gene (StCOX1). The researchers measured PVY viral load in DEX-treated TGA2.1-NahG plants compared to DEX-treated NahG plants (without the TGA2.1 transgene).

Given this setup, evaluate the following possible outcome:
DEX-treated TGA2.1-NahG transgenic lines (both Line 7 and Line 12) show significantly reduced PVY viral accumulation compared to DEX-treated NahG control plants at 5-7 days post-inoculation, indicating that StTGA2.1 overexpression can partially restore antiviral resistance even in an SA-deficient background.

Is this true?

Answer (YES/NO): NO